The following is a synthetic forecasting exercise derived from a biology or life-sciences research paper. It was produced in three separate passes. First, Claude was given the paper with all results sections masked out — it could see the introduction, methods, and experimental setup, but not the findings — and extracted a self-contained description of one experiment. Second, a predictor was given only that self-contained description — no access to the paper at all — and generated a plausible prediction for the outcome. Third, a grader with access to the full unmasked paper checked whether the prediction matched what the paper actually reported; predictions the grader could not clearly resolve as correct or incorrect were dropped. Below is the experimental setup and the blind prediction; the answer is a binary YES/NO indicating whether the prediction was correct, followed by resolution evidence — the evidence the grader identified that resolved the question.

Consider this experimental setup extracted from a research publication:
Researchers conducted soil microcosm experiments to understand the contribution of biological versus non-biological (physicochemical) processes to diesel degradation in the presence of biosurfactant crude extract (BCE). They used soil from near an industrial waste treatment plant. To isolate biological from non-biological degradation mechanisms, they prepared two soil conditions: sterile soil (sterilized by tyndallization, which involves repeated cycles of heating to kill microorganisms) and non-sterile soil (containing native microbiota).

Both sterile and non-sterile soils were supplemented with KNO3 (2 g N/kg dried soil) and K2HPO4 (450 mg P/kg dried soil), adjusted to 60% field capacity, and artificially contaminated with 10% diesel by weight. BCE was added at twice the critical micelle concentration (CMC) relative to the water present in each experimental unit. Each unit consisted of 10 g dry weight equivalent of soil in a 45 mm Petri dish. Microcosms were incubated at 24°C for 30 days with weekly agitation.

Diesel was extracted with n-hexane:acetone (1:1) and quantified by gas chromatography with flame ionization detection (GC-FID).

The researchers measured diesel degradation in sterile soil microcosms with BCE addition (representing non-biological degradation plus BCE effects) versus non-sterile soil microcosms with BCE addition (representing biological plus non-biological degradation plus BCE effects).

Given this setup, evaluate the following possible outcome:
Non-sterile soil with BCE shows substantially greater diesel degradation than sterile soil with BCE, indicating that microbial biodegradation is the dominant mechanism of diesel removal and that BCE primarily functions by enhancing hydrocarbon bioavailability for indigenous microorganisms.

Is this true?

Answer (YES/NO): YES